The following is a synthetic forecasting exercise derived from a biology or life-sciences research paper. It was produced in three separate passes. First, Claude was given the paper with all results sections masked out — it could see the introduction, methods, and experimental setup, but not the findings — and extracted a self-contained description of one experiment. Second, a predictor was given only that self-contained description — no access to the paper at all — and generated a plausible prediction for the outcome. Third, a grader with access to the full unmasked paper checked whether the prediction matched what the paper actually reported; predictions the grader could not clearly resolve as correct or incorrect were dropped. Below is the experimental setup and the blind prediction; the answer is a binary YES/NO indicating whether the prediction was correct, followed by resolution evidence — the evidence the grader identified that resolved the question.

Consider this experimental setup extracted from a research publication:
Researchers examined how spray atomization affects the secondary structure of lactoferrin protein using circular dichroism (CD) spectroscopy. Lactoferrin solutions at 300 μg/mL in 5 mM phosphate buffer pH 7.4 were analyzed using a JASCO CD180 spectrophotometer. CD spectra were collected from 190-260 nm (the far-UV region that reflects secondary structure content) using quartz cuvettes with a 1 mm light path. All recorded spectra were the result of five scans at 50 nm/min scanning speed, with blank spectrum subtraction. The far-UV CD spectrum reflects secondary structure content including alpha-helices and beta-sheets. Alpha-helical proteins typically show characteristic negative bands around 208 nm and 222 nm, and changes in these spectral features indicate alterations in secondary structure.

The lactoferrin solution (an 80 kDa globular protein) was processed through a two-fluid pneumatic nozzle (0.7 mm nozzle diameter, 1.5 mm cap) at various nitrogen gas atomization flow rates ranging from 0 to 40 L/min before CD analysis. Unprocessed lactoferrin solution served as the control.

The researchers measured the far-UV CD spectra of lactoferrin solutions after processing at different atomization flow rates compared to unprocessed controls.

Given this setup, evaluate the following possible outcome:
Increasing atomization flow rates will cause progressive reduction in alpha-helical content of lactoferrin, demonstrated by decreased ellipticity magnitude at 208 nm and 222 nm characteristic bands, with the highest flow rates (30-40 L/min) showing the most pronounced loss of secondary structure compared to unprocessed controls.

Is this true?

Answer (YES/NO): NO